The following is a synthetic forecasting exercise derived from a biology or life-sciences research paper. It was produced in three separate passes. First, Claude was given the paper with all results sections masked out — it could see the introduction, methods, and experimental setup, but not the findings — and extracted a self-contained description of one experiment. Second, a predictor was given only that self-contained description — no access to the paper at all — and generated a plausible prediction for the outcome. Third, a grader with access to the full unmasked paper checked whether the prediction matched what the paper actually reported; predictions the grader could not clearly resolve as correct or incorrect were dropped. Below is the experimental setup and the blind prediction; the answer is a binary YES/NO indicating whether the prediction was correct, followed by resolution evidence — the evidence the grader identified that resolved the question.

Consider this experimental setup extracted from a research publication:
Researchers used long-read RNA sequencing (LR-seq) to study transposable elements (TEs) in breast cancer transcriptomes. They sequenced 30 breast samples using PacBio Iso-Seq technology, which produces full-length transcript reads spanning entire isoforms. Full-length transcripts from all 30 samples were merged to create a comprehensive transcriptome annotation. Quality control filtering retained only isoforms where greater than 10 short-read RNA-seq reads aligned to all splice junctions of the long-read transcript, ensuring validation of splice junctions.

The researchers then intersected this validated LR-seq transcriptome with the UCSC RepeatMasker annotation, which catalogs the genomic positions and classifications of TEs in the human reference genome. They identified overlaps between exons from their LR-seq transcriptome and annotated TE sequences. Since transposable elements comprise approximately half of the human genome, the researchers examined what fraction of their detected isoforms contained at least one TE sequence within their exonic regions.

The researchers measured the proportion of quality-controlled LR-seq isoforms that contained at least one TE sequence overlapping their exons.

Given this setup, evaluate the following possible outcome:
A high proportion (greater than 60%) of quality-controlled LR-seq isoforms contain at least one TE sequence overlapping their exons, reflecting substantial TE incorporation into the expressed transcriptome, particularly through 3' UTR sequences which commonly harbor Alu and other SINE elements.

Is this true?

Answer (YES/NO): NO